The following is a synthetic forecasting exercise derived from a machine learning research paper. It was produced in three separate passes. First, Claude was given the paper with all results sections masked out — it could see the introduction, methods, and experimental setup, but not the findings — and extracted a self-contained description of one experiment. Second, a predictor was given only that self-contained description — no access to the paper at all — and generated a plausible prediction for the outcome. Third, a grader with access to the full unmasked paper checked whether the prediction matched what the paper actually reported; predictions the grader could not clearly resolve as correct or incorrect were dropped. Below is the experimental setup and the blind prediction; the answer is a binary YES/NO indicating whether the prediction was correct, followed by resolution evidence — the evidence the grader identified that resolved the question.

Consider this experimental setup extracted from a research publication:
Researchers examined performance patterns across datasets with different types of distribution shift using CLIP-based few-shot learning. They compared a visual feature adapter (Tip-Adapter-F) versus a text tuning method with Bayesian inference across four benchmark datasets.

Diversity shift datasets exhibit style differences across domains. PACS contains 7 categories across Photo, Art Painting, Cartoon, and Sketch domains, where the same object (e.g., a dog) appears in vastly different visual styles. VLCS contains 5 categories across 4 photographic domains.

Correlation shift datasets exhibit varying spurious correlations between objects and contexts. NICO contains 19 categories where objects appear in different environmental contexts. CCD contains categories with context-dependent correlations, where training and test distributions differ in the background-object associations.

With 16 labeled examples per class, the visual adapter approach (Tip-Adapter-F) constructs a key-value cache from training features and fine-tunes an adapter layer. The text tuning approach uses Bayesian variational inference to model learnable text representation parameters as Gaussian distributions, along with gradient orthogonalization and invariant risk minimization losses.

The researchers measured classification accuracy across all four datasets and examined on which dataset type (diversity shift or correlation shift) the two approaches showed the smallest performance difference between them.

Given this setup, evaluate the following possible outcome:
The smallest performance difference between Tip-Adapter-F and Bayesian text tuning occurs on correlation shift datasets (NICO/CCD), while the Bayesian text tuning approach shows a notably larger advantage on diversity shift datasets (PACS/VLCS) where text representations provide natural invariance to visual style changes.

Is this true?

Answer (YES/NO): NO